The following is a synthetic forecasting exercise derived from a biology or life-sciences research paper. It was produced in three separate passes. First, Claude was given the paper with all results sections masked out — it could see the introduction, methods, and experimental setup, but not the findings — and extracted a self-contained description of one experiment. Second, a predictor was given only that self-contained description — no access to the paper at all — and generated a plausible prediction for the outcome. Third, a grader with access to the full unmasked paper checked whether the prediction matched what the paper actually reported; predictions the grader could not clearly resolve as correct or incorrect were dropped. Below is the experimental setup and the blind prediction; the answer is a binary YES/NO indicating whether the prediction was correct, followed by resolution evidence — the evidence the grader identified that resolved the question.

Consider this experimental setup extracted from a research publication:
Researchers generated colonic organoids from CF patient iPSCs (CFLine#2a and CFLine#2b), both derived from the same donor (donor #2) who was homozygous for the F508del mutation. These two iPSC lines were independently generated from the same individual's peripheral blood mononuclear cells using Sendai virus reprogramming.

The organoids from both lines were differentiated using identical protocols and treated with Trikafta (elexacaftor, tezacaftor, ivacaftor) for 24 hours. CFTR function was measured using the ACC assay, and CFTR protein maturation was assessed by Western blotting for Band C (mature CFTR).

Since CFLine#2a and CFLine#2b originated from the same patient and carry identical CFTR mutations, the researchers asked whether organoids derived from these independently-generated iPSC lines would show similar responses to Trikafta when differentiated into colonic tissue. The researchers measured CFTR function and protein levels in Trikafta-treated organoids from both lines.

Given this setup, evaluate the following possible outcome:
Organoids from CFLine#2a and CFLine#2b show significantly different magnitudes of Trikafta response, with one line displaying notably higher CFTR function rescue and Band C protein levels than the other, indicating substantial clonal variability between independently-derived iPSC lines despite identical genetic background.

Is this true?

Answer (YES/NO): NO